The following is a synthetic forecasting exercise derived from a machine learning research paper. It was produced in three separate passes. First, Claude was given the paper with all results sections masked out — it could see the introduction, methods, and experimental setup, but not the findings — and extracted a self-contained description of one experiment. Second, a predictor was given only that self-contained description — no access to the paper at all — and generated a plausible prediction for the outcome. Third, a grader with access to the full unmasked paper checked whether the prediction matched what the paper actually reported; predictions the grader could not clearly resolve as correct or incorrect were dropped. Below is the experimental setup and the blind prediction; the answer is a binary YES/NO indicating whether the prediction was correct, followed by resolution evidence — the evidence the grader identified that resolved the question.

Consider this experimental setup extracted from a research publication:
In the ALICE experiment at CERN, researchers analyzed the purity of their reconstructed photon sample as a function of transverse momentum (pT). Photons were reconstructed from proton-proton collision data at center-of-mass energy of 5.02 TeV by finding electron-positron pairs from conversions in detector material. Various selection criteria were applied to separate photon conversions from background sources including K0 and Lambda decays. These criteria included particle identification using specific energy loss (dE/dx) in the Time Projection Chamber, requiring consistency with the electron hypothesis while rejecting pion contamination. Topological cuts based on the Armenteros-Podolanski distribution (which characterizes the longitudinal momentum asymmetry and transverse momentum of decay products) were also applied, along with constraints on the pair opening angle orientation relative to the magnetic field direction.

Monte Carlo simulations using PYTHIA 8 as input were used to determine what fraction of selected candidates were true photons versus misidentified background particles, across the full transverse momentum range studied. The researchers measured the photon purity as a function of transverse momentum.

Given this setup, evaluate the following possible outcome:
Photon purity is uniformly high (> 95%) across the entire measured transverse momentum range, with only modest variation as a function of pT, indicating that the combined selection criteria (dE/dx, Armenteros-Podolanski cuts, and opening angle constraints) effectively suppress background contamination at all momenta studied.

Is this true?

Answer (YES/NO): YES